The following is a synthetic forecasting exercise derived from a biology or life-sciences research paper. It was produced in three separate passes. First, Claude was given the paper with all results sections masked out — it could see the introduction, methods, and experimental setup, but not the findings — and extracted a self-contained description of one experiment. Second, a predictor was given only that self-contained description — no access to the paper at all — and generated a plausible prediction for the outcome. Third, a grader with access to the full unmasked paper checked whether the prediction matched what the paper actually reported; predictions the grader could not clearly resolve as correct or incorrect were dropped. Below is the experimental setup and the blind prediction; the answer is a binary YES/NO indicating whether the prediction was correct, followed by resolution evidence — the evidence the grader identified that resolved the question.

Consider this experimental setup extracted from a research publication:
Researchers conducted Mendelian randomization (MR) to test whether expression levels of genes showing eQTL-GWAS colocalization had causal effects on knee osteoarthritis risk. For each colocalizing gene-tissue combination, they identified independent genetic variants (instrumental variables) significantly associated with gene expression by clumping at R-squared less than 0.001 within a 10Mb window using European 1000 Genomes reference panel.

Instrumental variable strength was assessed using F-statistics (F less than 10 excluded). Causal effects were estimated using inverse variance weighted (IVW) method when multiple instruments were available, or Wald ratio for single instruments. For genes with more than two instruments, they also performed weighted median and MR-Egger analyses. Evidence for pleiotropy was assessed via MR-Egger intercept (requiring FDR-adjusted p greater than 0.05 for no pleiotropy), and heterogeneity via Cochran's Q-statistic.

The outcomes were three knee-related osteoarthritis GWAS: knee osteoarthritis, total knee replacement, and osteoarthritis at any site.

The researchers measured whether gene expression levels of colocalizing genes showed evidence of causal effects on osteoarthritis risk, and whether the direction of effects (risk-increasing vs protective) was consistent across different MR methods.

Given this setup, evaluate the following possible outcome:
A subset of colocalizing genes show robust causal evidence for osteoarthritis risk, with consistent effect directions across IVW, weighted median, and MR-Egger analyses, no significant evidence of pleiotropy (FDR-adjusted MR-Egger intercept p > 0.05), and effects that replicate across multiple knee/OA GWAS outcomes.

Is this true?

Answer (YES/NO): YES